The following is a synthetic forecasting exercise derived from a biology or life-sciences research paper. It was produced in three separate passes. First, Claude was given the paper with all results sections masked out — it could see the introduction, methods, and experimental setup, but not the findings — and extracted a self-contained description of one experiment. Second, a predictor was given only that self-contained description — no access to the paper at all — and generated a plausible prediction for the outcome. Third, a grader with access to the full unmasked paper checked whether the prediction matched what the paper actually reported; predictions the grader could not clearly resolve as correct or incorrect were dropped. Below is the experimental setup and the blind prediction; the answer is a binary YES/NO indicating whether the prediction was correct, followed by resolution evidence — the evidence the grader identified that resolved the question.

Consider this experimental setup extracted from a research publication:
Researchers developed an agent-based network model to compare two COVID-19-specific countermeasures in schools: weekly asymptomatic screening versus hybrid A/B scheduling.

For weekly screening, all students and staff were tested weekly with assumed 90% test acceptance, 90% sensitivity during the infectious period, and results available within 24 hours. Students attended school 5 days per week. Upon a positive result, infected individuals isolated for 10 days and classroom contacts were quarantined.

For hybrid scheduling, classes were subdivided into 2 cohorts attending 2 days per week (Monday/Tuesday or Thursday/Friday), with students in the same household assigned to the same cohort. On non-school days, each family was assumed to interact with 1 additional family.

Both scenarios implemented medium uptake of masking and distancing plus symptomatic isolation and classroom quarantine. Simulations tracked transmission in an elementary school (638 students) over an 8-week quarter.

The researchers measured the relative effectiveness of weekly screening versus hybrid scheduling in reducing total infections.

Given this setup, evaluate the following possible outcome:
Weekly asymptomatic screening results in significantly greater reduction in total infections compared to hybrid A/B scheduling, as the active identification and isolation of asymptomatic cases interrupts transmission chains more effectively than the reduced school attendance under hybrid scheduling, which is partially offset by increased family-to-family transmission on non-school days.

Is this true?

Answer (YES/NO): NO